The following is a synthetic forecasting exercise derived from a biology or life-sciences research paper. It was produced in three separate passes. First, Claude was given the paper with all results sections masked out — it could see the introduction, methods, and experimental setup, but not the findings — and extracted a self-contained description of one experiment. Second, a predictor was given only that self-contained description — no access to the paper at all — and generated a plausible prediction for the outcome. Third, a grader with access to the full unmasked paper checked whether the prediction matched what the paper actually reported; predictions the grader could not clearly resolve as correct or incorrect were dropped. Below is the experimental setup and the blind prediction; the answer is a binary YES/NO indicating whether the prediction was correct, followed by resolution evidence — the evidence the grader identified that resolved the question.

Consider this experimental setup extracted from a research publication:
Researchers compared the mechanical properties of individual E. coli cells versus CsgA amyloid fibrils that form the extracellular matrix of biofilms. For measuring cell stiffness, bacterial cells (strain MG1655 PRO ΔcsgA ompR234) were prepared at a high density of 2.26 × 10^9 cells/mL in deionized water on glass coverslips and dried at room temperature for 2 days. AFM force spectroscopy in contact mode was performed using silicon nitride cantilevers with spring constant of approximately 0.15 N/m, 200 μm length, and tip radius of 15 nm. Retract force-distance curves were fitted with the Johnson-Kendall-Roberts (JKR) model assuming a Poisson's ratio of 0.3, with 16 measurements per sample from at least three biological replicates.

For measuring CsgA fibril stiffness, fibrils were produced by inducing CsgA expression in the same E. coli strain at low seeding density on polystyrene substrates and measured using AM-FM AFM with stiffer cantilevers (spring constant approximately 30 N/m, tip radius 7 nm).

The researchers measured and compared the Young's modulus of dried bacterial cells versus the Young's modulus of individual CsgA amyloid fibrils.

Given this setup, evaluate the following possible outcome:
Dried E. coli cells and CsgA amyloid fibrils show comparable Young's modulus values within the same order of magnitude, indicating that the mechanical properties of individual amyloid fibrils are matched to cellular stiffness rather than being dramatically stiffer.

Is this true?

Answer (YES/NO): NO